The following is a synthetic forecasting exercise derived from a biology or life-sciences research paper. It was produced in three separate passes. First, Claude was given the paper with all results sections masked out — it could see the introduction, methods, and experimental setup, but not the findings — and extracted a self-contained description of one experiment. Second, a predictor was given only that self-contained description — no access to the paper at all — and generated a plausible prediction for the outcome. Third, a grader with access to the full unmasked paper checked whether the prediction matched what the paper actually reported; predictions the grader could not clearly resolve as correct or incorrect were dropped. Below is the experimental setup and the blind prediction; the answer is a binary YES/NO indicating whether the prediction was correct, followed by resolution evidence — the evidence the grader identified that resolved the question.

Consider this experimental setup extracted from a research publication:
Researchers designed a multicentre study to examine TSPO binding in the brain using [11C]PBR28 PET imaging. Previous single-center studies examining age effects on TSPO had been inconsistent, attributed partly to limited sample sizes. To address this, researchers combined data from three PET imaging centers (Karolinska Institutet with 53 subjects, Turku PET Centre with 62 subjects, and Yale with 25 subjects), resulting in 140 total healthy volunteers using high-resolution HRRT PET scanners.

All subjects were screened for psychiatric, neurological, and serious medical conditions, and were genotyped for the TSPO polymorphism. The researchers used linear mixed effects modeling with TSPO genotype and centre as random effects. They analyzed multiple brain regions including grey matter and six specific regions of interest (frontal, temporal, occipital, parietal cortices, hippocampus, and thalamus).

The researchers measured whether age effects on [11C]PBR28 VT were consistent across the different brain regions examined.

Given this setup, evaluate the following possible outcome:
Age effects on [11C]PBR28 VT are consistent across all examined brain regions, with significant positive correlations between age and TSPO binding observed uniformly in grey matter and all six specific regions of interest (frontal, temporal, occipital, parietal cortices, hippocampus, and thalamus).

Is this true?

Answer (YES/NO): NO